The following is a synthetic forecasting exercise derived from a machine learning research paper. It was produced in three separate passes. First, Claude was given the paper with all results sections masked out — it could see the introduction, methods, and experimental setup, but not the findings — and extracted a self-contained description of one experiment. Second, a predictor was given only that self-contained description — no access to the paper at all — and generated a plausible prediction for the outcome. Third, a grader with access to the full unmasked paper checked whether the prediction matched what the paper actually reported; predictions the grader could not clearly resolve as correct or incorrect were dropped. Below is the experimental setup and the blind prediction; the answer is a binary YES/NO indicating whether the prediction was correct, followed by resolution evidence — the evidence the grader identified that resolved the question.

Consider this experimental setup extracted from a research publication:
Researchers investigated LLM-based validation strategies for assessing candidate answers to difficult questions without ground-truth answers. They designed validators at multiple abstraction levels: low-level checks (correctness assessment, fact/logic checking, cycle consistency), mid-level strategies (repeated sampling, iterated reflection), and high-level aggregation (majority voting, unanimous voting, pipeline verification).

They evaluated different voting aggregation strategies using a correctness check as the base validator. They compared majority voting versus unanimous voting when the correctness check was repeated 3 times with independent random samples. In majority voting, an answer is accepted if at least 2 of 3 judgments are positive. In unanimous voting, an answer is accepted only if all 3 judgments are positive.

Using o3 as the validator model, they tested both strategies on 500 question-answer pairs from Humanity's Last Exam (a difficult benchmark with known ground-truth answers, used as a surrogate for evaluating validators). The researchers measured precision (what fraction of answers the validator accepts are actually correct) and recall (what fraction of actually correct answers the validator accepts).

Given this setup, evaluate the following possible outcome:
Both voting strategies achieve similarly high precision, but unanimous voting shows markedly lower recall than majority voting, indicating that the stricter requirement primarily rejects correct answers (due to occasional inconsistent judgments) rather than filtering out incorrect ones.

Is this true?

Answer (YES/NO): NO